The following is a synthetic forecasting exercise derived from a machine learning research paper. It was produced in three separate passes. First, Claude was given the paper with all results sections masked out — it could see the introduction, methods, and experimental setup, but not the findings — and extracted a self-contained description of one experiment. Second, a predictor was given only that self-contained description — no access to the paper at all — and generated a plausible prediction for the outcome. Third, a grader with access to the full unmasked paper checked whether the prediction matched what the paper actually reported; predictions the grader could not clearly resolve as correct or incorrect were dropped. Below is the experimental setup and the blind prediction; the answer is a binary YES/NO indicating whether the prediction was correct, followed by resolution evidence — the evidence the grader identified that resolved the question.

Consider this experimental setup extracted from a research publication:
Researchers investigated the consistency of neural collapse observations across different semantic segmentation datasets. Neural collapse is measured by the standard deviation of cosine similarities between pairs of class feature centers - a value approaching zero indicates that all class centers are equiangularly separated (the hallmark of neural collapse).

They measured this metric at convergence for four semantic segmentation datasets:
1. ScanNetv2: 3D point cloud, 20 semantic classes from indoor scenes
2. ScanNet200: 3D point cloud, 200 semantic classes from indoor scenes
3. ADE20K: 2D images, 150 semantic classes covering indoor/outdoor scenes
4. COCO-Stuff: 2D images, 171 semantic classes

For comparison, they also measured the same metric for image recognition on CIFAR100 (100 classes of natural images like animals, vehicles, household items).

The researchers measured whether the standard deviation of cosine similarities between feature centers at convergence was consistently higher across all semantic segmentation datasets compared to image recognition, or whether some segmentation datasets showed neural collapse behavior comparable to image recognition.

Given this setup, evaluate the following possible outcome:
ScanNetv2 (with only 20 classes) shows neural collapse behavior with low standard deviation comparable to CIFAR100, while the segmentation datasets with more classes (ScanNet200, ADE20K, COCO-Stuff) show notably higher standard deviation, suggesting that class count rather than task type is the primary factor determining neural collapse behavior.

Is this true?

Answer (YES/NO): NO